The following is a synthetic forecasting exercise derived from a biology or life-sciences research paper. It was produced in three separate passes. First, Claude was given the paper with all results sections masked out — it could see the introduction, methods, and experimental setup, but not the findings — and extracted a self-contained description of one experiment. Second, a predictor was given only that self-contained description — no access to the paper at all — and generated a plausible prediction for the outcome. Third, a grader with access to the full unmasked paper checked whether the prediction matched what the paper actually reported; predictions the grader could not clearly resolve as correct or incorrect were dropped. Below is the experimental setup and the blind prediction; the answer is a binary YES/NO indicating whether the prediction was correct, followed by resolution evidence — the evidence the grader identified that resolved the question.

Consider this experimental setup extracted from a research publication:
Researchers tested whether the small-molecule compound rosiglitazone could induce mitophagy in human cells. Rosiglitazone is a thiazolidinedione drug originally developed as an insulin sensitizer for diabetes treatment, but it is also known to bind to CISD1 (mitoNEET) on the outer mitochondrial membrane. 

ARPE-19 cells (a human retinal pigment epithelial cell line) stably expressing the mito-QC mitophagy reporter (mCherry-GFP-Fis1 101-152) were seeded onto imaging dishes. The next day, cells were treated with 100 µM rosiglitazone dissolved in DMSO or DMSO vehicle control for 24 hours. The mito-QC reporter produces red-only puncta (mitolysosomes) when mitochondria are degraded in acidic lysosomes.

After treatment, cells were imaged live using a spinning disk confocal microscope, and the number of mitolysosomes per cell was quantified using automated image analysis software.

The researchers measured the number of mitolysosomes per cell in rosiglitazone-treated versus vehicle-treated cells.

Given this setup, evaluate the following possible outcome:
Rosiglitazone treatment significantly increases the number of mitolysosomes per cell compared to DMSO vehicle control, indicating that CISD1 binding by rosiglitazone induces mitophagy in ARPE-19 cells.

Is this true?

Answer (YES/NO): YES